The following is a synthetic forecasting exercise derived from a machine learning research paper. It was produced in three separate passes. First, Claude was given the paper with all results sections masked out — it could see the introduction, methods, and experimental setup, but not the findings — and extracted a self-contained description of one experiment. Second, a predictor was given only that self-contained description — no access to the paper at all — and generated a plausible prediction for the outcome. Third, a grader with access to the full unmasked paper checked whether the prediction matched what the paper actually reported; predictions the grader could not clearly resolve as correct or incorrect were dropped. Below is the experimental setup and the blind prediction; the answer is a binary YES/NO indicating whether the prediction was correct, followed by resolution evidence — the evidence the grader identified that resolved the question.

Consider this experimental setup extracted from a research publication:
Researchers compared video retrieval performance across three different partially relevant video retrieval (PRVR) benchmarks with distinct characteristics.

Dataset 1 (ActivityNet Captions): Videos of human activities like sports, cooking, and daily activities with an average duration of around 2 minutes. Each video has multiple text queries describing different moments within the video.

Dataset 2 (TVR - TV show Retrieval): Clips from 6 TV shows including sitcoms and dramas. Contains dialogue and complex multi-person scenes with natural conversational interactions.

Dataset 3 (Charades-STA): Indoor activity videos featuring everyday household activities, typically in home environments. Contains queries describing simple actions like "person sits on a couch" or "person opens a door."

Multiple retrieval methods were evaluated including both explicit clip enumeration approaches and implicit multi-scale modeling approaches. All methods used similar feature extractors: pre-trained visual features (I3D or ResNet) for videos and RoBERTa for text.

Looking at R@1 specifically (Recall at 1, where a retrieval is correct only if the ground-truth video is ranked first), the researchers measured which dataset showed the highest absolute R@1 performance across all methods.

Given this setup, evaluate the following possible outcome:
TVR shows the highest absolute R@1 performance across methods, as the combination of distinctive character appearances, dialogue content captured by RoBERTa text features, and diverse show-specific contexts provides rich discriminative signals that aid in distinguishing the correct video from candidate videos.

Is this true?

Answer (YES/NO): YES